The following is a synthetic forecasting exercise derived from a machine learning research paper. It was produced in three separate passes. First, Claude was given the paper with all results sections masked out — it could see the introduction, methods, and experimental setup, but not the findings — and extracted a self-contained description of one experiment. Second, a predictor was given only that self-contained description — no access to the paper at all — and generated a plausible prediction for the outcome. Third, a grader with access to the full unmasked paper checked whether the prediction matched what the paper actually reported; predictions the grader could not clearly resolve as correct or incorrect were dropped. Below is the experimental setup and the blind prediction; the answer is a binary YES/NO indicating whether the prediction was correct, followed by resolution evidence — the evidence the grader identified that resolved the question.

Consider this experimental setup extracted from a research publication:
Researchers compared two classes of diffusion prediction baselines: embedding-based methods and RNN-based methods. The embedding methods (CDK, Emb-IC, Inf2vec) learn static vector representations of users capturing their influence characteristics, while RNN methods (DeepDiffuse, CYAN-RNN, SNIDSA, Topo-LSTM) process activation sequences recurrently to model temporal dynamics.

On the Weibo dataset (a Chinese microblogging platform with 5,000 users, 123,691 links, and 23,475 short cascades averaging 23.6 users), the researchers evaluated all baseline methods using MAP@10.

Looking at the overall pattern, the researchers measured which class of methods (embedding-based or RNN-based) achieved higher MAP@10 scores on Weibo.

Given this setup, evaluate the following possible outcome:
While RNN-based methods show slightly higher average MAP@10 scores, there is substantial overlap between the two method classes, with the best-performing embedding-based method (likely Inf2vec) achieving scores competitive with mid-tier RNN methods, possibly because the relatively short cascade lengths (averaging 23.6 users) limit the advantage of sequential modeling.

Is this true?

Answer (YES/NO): NO